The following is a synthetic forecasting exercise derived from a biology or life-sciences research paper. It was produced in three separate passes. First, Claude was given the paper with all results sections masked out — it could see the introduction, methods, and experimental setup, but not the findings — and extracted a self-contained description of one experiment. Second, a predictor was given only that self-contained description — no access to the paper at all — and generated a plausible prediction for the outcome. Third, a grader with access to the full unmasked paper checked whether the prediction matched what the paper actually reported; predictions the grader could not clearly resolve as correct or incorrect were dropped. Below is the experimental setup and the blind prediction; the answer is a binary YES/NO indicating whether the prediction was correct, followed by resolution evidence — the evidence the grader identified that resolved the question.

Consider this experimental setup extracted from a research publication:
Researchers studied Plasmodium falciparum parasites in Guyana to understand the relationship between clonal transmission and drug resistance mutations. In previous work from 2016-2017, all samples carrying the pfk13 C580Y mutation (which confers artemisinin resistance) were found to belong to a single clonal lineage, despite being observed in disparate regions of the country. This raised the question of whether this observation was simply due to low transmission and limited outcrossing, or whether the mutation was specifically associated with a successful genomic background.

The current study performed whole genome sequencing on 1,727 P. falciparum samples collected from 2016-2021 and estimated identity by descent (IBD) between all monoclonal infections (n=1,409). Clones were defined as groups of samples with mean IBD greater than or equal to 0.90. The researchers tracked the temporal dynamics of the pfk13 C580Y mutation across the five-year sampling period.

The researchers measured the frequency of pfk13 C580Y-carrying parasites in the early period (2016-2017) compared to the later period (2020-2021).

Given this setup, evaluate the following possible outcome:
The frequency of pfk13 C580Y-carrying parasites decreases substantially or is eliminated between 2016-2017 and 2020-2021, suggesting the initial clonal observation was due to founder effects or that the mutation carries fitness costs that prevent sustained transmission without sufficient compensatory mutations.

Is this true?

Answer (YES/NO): YES